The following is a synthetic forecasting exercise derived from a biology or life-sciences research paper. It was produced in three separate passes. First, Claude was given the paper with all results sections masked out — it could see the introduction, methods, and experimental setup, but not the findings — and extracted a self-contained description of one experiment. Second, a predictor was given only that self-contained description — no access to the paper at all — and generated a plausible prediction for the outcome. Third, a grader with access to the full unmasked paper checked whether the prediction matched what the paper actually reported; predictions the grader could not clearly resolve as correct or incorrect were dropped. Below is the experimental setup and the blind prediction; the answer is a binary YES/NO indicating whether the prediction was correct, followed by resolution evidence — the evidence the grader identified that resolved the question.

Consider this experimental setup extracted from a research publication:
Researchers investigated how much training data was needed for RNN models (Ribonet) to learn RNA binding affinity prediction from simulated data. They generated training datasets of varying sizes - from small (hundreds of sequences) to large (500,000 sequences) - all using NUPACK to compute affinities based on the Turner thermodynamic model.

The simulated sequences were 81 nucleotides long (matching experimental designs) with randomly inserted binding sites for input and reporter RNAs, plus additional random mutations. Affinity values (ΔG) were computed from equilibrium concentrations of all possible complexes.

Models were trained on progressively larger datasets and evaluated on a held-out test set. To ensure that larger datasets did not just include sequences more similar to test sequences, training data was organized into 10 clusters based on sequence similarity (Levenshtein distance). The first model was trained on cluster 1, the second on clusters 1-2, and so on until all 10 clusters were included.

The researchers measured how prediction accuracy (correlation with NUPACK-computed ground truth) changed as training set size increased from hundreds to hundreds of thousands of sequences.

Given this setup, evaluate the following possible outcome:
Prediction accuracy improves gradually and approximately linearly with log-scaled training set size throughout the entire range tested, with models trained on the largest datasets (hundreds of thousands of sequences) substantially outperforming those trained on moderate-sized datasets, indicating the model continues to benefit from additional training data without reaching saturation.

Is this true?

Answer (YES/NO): NO